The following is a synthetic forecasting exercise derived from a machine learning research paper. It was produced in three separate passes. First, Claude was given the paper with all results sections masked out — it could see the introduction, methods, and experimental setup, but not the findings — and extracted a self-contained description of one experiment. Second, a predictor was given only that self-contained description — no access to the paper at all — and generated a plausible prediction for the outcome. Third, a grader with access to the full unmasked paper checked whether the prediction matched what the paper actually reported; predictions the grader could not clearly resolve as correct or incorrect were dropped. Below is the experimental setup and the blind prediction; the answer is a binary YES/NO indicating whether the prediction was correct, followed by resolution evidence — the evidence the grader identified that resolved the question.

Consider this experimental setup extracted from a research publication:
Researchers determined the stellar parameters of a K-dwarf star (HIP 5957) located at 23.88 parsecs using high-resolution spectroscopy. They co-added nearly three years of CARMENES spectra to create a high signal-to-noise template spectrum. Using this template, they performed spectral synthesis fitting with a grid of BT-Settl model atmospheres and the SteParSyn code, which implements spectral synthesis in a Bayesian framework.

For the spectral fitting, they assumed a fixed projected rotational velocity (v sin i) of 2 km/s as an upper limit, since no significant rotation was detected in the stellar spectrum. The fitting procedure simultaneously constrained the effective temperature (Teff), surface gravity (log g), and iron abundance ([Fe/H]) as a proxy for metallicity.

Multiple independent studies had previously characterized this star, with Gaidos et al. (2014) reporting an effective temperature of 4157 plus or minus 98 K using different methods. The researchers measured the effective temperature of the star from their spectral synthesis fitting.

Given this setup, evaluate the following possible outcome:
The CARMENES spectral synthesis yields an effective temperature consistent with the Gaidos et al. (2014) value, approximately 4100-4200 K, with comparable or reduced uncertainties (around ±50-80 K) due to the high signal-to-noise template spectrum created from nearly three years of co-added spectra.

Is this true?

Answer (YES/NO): NO